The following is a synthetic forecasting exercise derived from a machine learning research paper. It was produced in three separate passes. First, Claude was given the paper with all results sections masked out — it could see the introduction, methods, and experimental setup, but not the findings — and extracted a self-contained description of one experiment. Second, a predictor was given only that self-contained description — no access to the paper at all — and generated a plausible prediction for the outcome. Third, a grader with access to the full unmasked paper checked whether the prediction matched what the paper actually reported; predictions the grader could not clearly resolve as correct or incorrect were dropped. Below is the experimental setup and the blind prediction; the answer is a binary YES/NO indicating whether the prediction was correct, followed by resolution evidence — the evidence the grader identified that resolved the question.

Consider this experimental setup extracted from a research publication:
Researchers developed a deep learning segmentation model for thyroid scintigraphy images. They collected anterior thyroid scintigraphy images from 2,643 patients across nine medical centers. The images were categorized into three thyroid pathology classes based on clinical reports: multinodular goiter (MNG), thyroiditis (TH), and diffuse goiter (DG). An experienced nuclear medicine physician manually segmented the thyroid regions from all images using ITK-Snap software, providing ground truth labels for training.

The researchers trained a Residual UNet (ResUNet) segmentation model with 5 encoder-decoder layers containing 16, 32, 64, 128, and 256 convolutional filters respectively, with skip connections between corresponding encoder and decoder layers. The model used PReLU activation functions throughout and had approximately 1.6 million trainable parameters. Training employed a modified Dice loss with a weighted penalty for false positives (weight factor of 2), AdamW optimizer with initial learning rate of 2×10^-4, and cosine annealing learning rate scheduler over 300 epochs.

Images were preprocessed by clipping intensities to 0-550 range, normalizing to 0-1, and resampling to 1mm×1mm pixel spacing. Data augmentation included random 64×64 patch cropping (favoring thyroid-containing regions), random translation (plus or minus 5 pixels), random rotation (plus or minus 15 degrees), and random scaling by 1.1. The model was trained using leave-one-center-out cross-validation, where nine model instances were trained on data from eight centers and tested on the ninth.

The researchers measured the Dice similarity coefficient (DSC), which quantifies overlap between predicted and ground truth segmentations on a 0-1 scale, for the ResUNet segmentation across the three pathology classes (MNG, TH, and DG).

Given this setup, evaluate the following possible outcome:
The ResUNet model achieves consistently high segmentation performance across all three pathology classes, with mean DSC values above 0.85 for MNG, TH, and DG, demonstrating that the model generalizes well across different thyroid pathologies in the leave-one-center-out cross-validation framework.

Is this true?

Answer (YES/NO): NO